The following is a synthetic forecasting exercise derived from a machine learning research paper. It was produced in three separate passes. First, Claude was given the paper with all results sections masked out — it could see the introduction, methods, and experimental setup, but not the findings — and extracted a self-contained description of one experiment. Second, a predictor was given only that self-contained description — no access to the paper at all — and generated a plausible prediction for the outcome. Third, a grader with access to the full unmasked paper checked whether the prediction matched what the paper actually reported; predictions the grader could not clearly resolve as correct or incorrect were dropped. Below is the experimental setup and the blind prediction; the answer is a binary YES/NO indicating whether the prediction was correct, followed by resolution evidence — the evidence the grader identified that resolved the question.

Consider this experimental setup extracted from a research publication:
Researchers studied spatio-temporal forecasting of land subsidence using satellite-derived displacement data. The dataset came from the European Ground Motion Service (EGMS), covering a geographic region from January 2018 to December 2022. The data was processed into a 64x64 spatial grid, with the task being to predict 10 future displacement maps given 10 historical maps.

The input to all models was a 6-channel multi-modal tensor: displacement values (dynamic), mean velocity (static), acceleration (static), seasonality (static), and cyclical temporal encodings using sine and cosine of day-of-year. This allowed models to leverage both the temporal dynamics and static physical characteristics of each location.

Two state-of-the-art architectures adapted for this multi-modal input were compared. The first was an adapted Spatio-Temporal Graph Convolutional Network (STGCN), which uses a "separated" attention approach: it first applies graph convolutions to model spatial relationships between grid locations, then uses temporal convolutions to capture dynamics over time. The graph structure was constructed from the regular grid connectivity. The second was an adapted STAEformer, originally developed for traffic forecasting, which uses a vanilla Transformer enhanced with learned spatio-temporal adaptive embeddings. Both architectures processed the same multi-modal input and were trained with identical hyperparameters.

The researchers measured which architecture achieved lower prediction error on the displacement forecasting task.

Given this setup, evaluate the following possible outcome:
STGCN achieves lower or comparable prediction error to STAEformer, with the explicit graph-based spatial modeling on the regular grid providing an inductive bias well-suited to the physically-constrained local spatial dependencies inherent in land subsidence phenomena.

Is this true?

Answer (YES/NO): YES